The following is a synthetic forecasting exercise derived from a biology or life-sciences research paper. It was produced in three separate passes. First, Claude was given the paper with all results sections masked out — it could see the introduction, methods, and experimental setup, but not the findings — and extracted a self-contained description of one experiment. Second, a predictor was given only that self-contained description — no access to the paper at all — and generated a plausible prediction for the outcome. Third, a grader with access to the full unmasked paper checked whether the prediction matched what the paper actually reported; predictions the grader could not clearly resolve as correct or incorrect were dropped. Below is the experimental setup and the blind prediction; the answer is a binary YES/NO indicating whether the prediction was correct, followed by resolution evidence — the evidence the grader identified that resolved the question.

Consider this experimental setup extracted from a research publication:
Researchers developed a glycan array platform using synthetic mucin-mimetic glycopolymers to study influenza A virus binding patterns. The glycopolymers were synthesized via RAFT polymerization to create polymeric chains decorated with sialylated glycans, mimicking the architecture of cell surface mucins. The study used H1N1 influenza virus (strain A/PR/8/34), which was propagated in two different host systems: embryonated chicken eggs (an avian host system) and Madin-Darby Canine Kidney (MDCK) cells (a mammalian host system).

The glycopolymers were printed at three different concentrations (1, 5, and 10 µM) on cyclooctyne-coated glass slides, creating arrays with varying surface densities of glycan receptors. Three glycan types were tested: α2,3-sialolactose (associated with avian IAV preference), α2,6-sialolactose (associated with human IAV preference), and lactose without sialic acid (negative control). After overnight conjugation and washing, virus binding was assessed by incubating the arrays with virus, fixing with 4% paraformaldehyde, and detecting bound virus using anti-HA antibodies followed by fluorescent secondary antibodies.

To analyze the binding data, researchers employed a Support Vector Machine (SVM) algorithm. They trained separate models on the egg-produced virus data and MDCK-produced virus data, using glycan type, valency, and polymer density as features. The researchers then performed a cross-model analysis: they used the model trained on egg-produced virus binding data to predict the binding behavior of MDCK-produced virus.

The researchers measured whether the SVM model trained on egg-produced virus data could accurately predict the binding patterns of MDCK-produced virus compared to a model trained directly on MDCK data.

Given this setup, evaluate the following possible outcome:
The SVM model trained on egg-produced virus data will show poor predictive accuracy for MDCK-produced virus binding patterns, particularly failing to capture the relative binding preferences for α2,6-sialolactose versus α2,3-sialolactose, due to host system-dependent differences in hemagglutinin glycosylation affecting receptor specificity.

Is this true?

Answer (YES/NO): NO